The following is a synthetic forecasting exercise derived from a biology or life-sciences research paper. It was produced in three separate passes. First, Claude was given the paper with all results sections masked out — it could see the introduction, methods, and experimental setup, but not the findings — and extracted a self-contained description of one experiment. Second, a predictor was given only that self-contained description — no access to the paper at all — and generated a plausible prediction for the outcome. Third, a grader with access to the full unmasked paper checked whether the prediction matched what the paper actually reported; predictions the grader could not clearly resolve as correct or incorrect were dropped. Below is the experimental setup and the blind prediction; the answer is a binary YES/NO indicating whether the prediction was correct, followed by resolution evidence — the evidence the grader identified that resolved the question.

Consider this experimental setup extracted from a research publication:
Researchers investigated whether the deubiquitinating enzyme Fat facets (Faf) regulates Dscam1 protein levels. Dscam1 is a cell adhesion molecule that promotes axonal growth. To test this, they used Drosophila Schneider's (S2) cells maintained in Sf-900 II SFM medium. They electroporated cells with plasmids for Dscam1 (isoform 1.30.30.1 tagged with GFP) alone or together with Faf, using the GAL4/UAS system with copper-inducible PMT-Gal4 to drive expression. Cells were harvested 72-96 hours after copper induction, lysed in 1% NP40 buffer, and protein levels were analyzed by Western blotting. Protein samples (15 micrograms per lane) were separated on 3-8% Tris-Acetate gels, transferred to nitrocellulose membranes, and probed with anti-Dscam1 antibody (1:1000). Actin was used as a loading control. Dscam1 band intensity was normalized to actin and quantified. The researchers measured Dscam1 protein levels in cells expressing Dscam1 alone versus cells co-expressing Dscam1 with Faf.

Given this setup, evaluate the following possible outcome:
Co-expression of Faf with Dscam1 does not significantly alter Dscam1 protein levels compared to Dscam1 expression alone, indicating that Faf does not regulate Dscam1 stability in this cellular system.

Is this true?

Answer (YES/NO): NO